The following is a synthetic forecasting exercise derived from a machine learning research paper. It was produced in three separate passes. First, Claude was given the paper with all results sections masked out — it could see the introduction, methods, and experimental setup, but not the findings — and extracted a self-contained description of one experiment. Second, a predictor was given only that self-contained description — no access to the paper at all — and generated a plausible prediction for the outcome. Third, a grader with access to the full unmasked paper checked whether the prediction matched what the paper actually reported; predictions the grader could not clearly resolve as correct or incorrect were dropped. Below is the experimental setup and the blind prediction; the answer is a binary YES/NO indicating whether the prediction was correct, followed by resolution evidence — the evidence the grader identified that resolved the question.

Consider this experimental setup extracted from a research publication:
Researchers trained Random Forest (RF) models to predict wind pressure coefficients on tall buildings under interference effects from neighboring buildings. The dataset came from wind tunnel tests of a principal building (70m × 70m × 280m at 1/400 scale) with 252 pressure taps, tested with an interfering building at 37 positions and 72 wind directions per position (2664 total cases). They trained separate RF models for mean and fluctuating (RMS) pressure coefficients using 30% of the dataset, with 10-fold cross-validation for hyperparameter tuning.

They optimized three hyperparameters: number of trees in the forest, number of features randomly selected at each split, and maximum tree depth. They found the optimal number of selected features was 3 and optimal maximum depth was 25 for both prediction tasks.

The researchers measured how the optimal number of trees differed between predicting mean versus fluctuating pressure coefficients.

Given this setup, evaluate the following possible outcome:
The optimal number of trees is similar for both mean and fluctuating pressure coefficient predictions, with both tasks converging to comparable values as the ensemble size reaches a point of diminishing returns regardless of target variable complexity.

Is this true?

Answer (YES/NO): NO